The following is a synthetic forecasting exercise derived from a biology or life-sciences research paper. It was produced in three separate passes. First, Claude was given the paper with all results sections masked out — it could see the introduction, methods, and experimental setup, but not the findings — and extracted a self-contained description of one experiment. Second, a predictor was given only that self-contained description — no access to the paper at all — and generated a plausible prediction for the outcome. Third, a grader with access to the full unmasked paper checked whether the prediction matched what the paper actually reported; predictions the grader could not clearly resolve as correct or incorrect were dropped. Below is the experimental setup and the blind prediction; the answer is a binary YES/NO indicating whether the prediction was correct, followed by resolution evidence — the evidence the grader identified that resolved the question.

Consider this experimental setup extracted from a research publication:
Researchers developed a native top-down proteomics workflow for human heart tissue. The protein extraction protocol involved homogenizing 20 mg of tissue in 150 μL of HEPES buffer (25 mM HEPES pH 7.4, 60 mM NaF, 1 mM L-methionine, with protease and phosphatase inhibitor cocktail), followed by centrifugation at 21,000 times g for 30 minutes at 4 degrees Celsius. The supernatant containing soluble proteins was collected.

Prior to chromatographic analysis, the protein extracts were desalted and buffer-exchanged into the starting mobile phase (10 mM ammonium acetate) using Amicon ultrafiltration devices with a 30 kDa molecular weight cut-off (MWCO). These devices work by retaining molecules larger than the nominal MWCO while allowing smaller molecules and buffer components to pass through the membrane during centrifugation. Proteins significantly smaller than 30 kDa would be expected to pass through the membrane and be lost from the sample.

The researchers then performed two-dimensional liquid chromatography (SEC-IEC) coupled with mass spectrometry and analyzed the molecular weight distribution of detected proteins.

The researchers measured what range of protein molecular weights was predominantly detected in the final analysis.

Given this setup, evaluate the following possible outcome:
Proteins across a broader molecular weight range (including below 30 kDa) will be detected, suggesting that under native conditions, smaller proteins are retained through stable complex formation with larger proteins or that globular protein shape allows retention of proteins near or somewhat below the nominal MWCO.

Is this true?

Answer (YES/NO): YES